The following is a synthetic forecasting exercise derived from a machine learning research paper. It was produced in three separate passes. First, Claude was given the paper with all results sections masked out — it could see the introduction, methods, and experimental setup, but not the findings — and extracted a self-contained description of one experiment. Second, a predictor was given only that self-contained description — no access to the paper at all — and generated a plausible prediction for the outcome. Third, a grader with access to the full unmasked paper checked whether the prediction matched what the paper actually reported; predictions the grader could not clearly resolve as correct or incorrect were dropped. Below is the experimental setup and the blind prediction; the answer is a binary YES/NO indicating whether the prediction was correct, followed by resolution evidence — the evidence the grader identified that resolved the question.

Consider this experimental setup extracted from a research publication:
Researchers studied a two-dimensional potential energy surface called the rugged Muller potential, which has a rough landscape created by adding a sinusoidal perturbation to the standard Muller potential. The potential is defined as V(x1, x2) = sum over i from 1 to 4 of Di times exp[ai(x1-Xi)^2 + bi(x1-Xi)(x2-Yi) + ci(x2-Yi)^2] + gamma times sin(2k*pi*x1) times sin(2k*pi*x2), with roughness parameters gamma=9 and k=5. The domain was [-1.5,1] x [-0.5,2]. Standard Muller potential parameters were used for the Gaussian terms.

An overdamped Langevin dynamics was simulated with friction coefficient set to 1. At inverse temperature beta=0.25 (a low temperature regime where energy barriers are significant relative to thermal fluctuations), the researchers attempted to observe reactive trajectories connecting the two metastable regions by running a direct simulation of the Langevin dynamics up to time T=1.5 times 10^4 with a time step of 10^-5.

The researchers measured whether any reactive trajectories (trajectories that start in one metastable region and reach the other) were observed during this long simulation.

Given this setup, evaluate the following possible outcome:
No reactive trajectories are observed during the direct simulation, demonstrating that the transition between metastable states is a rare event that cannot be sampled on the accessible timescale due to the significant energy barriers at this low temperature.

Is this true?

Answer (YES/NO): YES